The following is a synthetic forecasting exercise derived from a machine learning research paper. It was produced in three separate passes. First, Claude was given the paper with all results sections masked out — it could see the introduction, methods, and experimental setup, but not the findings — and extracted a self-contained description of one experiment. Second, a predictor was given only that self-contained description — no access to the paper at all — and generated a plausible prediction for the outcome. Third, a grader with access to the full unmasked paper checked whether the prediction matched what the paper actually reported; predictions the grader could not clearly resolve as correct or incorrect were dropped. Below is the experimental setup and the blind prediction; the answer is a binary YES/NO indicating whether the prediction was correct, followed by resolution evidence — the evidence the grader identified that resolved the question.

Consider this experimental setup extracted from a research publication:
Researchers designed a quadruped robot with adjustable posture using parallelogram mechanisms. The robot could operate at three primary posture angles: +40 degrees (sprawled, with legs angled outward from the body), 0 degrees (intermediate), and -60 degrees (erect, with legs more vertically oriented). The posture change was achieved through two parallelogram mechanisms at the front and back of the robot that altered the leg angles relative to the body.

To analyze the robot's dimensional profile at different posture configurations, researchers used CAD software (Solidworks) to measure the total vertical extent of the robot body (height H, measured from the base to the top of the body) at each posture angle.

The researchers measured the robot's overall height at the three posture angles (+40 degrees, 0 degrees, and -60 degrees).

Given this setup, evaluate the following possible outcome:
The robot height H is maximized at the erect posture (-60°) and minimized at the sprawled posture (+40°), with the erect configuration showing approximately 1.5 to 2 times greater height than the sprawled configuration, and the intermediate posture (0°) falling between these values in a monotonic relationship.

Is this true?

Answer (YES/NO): NO